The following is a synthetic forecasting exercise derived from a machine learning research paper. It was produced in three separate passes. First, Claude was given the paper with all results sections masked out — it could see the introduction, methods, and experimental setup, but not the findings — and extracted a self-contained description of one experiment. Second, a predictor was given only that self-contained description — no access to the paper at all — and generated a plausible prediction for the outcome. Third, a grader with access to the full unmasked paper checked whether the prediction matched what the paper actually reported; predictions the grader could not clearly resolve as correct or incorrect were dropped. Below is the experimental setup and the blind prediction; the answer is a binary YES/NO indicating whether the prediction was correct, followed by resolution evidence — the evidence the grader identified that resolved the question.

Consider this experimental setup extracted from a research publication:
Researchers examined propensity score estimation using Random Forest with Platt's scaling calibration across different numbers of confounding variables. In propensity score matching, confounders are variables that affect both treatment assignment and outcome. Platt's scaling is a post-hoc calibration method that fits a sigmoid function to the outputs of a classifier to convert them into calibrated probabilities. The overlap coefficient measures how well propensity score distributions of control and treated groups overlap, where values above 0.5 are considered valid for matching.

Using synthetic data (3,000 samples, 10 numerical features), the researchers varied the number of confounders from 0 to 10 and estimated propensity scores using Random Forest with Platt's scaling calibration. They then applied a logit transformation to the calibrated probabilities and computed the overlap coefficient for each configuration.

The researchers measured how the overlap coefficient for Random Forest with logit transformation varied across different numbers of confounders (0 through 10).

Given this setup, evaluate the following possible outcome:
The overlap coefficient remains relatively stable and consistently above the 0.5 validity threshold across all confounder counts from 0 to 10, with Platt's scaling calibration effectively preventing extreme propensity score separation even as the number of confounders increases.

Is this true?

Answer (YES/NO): NO